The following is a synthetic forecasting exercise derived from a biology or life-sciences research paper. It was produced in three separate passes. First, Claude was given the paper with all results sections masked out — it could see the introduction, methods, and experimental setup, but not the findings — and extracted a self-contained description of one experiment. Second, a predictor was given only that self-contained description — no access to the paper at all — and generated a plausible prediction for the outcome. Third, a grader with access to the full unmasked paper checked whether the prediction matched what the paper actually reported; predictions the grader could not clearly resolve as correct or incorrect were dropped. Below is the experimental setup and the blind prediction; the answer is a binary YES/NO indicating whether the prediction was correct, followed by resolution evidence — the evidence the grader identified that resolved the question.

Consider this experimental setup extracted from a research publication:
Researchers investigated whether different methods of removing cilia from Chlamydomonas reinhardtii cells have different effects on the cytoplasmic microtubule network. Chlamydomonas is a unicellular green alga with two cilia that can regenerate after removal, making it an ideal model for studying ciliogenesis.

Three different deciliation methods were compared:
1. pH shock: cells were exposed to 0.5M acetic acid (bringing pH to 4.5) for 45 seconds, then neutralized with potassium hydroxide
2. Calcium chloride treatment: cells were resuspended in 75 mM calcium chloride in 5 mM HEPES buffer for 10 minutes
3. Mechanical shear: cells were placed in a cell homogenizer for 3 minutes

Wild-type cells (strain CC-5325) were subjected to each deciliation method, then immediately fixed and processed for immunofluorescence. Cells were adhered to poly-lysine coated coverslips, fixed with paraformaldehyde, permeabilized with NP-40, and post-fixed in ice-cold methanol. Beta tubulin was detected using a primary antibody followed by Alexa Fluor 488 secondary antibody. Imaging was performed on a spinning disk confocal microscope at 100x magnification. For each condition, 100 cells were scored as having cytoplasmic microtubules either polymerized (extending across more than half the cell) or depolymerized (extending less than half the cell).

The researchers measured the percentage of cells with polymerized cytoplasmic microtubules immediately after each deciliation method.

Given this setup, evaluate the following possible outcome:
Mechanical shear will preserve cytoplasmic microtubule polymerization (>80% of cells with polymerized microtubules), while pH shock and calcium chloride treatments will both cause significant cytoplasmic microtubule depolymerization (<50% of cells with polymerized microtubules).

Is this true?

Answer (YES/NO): YES